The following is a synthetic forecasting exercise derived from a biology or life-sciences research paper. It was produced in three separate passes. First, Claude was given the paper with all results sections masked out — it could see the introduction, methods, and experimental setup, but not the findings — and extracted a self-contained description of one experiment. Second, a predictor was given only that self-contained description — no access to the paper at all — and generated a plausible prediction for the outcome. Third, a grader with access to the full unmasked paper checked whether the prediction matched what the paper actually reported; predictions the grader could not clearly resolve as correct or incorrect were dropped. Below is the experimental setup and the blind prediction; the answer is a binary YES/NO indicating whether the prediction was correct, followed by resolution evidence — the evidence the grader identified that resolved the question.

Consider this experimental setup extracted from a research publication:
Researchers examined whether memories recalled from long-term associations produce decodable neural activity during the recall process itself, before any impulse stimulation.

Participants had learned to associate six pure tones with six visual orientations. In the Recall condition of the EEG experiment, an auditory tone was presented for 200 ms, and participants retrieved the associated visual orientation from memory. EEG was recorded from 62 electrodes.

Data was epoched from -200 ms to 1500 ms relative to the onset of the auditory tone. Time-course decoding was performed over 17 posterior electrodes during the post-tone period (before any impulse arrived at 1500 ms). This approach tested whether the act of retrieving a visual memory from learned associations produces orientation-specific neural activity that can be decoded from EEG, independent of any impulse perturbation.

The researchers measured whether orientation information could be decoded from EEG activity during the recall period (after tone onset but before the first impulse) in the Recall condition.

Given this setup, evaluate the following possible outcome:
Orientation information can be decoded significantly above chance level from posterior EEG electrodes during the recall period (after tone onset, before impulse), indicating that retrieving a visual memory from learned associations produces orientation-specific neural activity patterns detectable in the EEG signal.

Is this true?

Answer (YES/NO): YES